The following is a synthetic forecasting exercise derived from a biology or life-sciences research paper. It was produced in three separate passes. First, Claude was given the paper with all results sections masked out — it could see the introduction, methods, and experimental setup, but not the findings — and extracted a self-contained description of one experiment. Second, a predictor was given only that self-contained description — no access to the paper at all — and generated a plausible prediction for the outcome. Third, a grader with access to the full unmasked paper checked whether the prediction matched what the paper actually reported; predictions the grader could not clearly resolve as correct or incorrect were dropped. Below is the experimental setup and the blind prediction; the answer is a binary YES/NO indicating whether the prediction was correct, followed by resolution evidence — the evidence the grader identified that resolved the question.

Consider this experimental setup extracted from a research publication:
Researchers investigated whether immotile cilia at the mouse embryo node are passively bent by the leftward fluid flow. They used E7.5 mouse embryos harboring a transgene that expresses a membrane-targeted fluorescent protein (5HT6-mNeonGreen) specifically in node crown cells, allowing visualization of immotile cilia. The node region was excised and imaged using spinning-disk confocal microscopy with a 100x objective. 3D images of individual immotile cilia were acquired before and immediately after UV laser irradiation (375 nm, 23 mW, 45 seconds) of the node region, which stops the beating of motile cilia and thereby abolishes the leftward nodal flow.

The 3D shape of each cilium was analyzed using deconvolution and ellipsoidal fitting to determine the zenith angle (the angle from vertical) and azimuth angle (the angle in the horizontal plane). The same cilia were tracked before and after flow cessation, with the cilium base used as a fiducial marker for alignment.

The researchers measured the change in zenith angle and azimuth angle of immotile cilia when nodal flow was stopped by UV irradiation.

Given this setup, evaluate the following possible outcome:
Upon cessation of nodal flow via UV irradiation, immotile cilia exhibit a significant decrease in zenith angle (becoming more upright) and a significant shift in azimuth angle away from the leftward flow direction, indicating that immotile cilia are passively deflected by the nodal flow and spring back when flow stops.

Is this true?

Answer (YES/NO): NO